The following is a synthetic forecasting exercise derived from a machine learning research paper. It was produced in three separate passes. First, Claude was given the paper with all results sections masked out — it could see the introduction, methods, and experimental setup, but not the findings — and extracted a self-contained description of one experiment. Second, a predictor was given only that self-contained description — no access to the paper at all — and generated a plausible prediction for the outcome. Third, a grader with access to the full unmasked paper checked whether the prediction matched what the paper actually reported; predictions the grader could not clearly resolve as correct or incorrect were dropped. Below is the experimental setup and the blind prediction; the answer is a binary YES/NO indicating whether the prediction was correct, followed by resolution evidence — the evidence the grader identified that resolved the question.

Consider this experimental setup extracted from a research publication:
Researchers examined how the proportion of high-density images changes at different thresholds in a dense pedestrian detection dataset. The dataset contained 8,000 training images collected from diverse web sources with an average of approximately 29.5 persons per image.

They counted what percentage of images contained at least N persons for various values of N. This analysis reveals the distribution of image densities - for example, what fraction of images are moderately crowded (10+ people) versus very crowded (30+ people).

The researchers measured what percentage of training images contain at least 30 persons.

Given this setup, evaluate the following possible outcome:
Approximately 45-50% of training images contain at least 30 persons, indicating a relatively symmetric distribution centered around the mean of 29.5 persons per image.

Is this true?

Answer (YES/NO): NO